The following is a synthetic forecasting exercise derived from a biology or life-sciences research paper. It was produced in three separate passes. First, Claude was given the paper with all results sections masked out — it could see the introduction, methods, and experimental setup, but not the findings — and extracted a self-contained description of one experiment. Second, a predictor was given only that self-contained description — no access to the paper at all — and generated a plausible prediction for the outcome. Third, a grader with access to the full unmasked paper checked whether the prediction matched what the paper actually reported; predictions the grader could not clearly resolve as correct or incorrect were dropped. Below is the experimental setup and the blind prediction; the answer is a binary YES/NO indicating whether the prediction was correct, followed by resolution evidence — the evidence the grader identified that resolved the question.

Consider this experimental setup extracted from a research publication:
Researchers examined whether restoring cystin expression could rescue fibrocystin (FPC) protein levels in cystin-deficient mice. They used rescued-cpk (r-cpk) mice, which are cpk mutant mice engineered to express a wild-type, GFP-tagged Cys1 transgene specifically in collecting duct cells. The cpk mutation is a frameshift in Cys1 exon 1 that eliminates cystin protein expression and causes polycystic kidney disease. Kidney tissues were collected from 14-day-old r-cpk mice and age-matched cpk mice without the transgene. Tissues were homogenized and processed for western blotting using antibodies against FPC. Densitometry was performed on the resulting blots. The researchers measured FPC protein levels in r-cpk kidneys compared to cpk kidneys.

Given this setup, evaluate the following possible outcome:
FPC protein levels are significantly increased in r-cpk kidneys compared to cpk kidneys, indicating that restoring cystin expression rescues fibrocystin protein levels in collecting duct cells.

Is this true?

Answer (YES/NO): YES